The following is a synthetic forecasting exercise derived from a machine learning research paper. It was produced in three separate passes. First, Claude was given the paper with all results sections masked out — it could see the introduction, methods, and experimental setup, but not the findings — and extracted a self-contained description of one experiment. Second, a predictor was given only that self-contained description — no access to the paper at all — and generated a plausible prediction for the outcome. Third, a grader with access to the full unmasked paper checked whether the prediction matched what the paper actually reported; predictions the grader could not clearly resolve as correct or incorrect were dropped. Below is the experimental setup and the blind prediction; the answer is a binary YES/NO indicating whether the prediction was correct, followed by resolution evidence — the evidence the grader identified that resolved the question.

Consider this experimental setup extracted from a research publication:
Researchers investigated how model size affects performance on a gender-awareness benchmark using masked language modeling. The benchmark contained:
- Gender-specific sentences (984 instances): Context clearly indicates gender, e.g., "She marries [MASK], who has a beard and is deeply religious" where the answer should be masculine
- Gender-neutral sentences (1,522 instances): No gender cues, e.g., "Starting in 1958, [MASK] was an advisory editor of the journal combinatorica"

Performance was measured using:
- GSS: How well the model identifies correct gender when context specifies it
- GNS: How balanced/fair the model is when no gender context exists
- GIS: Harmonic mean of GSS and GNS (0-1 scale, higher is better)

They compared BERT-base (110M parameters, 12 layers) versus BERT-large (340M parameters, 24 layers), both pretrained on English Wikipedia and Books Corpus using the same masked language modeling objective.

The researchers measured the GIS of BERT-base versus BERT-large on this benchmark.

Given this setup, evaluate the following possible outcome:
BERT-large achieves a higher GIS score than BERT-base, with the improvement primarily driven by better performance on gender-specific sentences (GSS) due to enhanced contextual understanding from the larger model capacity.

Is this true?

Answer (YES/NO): YES